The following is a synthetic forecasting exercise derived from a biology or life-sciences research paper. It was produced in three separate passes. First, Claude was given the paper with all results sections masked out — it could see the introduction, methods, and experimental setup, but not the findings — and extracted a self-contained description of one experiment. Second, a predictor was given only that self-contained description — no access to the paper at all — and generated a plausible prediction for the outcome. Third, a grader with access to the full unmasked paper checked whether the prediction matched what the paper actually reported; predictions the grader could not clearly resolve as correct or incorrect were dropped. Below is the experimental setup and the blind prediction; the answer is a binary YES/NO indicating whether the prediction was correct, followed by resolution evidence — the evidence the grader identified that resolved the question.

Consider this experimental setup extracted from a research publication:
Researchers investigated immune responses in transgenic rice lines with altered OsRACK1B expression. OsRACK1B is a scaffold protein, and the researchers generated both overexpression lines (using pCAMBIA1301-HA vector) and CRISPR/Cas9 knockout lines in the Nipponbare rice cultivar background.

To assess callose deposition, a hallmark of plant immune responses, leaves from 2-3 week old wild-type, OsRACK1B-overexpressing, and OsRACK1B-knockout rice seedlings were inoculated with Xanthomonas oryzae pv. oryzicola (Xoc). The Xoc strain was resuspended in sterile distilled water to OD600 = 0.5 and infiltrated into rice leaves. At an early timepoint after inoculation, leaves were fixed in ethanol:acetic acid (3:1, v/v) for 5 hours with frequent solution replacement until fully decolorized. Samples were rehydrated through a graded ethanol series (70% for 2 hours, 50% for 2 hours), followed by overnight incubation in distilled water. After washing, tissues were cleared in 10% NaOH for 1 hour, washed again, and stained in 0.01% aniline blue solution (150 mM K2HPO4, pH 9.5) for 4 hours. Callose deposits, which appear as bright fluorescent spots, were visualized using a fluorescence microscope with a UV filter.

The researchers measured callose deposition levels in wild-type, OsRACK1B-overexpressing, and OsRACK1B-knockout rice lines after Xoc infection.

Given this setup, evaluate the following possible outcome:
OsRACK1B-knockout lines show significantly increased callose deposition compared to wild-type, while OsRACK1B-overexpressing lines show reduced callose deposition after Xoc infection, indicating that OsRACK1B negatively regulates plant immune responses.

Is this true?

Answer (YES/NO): NO